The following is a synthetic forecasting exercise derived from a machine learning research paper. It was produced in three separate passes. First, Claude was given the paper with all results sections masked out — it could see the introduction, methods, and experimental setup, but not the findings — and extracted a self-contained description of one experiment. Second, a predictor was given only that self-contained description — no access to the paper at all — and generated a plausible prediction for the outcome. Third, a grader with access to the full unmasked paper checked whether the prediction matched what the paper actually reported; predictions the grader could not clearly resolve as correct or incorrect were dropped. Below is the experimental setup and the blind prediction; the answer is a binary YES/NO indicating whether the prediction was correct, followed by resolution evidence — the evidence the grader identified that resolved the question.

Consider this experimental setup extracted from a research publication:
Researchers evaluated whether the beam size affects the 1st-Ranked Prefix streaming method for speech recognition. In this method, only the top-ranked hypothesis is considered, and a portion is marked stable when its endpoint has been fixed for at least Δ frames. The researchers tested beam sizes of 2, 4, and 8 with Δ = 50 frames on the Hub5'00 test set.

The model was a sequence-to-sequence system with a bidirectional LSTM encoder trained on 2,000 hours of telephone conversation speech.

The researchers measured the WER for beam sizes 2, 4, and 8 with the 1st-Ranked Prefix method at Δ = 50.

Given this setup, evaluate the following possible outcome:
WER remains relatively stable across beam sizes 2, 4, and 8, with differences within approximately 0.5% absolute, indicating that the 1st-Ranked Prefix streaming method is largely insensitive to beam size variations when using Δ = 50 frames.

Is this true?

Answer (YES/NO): YES